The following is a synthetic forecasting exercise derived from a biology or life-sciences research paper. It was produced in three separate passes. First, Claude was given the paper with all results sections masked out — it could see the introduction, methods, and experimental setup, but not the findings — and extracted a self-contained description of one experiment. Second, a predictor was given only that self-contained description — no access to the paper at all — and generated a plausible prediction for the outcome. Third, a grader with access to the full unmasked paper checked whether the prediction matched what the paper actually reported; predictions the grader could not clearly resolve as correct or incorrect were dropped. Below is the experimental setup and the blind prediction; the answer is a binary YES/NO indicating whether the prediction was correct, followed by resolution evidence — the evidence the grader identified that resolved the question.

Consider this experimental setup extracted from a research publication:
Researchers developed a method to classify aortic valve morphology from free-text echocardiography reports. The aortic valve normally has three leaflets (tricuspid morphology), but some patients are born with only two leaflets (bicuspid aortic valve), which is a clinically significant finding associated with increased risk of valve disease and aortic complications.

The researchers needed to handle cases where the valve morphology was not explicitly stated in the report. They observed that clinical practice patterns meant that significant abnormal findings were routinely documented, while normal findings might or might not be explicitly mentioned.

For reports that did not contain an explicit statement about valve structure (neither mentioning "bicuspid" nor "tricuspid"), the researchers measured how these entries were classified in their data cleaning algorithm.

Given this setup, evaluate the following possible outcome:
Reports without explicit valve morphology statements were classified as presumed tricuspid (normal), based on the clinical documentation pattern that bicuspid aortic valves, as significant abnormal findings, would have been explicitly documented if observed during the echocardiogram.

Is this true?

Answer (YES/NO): YES